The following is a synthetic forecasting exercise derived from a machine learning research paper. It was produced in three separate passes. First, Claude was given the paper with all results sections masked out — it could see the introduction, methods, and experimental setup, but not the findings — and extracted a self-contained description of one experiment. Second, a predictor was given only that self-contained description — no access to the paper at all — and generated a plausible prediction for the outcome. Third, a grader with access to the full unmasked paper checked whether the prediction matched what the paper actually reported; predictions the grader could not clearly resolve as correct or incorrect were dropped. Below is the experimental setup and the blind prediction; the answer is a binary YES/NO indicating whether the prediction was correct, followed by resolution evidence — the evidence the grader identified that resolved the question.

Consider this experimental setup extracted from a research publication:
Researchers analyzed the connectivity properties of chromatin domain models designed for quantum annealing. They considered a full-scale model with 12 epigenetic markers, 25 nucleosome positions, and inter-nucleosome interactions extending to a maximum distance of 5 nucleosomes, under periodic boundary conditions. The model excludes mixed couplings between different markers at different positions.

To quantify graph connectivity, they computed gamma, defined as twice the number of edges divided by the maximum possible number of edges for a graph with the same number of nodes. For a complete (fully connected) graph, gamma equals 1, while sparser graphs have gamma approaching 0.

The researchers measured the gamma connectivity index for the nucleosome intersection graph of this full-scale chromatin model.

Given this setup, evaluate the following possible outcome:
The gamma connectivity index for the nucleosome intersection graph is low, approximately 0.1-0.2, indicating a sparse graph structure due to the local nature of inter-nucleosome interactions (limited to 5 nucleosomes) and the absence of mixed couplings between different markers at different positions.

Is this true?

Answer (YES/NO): NO